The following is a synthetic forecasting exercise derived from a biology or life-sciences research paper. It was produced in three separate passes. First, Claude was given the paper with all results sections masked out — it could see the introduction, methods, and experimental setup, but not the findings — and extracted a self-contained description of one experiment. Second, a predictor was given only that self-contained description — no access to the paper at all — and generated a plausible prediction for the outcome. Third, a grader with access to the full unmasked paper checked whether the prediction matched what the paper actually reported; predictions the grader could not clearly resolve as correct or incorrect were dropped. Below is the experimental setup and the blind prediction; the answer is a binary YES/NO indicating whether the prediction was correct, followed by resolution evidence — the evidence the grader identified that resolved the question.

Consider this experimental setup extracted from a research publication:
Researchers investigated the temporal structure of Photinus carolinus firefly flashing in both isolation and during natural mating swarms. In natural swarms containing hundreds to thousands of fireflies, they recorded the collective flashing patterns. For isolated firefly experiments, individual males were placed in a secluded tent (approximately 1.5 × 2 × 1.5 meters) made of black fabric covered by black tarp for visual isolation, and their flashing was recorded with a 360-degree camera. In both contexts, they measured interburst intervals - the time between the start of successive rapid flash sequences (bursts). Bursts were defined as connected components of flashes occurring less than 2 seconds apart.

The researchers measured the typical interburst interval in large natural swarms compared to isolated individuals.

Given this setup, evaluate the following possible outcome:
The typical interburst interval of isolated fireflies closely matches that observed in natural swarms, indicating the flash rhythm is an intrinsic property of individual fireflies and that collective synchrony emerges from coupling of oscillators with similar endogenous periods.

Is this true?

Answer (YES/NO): NO